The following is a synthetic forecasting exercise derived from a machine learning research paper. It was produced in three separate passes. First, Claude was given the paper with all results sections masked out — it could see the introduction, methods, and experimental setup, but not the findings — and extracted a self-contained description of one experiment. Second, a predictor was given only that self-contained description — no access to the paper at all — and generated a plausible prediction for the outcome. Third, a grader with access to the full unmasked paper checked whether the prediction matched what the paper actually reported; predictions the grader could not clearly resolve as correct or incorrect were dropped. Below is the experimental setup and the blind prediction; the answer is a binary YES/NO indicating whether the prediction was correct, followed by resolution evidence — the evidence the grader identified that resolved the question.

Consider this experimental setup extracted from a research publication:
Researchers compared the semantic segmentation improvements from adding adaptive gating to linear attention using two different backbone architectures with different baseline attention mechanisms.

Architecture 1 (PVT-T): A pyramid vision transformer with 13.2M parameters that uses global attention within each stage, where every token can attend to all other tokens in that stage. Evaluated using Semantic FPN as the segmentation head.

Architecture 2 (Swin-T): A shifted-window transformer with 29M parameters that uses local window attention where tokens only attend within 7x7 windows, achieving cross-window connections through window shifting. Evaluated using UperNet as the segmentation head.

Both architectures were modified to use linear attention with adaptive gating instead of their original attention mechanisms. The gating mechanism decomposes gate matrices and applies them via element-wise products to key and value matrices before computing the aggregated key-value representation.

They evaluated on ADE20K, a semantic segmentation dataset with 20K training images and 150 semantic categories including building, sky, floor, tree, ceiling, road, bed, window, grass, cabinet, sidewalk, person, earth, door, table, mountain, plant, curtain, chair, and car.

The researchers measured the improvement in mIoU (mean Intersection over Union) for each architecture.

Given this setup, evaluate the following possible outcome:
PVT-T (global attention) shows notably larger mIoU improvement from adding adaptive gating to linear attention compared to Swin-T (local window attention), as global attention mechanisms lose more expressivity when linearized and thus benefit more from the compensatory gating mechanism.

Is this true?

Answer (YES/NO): YES